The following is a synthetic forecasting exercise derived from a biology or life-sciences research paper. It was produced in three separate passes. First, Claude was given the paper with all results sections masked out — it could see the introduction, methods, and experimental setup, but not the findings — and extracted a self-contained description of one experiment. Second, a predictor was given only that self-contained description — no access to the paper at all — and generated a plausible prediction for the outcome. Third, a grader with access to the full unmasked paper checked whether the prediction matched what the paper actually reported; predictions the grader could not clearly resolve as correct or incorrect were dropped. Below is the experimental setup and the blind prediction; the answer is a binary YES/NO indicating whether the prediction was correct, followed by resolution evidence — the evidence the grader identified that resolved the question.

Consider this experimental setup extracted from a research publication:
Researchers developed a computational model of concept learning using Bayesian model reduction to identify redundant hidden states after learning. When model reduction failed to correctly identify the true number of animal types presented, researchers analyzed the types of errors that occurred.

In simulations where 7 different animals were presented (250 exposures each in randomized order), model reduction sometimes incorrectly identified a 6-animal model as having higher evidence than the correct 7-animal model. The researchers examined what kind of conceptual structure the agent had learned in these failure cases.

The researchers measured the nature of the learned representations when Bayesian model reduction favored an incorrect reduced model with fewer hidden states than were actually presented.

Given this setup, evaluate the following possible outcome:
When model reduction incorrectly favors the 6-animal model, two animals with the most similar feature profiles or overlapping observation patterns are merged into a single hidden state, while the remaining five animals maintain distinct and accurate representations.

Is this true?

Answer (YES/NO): NO